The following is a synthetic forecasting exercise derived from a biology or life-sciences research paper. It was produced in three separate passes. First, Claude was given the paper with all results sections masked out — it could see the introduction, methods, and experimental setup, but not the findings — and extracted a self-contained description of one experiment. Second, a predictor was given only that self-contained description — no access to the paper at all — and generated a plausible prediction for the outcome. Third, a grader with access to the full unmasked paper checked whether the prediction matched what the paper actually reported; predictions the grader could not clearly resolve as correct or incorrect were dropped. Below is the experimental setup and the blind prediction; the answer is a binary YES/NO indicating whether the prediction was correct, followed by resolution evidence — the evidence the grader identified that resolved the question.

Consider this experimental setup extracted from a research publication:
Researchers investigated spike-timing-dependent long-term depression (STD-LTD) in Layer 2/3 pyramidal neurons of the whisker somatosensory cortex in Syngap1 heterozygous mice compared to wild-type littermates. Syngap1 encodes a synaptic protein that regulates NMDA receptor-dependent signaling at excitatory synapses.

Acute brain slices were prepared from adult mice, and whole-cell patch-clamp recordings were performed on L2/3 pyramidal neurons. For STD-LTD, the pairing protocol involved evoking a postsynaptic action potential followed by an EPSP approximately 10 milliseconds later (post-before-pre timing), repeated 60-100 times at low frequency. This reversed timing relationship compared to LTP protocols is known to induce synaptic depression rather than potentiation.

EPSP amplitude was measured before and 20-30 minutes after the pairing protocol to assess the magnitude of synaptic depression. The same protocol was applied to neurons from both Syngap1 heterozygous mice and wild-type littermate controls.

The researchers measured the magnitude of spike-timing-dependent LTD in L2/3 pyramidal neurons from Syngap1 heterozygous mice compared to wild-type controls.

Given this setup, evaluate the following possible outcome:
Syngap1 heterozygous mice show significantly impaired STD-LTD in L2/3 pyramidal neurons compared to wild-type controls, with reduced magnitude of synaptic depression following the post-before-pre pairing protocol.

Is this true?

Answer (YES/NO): NO